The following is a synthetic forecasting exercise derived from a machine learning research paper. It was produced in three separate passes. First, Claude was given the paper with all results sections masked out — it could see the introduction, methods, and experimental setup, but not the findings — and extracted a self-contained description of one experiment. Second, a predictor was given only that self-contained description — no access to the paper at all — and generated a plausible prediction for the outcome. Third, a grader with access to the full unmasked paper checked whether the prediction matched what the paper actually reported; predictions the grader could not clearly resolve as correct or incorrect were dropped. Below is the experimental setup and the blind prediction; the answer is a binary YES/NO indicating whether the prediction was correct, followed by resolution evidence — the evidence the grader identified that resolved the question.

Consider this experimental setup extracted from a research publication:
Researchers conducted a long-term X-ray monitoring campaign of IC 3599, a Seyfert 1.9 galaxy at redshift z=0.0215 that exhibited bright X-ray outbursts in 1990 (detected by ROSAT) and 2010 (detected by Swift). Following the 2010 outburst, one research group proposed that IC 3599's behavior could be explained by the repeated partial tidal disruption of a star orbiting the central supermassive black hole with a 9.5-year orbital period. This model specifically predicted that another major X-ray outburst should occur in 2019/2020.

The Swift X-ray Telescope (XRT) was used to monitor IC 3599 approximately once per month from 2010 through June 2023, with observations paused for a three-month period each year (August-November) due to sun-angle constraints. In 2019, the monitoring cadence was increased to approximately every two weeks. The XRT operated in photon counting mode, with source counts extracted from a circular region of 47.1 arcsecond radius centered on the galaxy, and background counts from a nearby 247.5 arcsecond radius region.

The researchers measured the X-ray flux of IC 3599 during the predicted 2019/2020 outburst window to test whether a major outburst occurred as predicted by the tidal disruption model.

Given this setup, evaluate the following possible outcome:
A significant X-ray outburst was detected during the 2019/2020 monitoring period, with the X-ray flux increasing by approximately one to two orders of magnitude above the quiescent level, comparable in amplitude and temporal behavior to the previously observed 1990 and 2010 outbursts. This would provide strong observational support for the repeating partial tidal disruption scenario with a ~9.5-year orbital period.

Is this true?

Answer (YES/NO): NO